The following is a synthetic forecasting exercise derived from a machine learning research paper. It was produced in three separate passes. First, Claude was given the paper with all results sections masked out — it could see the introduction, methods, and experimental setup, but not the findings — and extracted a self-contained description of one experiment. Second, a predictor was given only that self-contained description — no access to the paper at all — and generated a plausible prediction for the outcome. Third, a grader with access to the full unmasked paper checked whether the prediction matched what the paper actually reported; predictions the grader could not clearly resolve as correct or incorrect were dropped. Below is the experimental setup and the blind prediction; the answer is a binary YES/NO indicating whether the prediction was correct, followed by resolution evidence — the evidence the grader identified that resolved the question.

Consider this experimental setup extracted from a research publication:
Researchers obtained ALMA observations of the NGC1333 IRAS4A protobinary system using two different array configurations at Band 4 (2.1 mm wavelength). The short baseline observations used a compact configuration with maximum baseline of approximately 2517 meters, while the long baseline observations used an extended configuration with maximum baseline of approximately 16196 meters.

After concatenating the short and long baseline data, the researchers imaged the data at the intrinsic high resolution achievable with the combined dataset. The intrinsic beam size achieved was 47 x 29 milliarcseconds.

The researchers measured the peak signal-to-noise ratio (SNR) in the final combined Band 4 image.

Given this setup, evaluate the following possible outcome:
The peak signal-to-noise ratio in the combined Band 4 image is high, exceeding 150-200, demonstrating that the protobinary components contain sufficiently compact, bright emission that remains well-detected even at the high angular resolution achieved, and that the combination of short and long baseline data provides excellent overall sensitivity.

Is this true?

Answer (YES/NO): NO